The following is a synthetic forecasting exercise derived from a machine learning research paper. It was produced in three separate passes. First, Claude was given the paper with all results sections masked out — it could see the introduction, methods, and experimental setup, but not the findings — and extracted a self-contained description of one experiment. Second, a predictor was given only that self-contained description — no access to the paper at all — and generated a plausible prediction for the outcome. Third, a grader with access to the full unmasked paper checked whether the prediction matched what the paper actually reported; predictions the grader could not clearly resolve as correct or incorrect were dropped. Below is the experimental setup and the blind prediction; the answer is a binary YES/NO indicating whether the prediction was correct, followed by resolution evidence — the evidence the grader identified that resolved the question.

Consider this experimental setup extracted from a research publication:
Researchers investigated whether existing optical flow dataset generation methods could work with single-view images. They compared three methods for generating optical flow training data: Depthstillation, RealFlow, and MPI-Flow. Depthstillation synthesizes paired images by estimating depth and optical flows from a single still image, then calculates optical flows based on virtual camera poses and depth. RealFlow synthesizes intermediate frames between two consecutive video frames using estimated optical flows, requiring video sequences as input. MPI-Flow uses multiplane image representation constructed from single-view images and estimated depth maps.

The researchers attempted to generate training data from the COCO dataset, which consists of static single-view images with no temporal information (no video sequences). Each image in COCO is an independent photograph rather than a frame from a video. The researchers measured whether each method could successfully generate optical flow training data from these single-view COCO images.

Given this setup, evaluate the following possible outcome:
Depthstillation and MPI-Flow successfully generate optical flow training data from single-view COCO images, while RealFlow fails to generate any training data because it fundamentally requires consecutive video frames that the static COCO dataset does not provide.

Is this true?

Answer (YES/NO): YES